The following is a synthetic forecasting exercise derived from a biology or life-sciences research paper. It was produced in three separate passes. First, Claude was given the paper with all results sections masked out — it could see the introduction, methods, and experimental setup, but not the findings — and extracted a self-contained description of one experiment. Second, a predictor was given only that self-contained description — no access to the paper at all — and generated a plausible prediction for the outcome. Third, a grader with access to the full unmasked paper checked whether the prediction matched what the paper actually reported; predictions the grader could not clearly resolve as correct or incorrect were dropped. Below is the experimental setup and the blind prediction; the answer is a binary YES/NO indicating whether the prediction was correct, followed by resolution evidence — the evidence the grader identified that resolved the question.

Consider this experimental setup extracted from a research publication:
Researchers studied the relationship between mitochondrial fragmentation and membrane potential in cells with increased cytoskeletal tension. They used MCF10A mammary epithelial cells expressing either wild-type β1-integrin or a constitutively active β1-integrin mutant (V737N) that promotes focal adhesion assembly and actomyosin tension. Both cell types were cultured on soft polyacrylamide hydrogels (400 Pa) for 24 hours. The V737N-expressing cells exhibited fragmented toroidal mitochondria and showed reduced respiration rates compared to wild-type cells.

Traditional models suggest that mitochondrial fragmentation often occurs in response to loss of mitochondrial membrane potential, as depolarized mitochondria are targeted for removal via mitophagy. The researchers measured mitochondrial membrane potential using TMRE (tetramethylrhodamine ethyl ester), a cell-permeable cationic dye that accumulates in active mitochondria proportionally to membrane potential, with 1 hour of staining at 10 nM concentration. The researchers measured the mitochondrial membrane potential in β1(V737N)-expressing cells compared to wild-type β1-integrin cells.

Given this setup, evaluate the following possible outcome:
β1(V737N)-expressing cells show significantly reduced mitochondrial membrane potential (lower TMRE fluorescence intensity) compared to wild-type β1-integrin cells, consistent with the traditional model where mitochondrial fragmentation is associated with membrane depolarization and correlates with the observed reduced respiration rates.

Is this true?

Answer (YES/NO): NO